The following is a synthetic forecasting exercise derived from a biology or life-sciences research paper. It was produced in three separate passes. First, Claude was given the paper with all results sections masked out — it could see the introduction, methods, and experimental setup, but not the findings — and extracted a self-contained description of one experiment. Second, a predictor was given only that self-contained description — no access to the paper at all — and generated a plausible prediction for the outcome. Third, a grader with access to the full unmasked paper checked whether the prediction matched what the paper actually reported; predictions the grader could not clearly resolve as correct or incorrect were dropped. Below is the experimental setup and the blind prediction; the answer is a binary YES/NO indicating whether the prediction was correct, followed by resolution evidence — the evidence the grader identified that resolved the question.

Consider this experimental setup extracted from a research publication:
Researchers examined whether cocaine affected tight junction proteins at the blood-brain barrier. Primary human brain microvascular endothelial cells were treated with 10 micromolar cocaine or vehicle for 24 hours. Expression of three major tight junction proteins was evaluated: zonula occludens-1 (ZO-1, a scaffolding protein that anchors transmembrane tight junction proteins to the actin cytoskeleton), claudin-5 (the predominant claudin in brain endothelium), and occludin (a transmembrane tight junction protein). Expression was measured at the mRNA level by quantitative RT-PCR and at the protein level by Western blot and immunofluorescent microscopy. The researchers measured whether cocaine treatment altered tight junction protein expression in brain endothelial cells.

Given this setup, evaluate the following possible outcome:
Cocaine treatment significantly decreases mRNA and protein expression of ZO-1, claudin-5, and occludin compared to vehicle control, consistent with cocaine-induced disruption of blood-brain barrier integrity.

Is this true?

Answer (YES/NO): NO